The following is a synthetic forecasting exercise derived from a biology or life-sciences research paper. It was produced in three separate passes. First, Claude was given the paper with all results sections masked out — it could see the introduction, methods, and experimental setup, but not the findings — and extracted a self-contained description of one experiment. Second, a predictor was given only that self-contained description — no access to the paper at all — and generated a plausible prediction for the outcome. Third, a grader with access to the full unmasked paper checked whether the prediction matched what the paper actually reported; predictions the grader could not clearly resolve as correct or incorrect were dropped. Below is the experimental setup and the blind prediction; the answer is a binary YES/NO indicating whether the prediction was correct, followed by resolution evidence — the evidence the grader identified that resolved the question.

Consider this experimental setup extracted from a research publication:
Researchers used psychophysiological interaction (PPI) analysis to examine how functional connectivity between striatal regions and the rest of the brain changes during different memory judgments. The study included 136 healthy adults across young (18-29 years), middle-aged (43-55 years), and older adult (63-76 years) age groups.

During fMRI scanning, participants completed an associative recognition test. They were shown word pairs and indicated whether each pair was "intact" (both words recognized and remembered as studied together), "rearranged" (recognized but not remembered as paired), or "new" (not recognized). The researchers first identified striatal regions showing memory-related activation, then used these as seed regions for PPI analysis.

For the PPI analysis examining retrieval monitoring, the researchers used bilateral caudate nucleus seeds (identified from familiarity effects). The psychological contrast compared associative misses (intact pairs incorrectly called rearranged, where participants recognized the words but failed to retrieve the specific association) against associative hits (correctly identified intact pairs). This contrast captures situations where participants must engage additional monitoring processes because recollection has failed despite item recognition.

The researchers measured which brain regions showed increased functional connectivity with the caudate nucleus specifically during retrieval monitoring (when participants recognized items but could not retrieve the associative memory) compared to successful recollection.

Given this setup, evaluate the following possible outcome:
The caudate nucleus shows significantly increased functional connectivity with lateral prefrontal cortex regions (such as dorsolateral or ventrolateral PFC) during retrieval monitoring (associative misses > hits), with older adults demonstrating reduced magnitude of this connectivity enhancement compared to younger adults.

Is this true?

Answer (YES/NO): NO